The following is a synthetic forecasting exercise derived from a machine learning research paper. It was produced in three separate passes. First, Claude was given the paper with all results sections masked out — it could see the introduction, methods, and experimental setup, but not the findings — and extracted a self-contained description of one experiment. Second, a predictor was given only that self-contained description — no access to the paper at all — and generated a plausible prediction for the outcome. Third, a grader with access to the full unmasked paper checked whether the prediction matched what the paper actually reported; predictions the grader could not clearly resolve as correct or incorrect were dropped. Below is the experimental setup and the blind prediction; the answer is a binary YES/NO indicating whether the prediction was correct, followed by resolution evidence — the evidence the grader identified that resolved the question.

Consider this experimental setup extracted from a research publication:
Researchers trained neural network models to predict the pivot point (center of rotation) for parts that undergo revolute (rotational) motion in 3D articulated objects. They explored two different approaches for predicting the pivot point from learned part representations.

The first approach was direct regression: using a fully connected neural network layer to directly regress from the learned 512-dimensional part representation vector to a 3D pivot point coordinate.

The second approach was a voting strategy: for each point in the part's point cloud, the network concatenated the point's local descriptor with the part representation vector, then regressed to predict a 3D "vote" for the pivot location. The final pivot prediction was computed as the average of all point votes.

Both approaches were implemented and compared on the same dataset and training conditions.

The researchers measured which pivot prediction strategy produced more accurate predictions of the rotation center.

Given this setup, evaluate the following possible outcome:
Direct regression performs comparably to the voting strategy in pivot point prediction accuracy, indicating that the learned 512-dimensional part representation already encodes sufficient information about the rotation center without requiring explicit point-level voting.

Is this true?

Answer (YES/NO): NO